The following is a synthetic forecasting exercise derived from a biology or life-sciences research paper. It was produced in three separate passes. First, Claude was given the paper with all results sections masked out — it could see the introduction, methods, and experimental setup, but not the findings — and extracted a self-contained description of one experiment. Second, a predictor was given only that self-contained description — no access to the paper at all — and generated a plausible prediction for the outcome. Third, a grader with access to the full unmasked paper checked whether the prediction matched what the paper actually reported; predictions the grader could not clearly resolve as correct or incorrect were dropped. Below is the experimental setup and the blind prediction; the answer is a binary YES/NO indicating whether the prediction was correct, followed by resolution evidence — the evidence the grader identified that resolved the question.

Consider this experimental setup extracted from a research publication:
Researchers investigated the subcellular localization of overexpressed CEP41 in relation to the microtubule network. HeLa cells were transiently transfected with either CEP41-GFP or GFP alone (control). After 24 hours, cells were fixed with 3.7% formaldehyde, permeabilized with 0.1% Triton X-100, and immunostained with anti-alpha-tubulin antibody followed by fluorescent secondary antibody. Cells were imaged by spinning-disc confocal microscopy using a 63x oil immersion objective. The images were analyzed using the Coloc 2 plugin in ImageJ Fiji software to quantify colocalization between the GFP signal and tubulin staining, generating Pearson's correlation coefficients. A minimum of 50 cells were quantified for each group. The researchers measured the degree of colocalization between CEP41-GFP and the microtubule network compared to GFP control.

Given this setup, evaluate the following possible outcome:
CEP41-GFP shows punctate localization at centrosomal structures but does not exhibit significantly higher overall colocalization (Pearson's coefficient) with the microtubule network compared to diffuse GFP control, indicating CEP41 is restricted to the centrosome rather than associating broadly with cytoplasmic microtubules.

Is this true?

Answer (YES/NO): NO